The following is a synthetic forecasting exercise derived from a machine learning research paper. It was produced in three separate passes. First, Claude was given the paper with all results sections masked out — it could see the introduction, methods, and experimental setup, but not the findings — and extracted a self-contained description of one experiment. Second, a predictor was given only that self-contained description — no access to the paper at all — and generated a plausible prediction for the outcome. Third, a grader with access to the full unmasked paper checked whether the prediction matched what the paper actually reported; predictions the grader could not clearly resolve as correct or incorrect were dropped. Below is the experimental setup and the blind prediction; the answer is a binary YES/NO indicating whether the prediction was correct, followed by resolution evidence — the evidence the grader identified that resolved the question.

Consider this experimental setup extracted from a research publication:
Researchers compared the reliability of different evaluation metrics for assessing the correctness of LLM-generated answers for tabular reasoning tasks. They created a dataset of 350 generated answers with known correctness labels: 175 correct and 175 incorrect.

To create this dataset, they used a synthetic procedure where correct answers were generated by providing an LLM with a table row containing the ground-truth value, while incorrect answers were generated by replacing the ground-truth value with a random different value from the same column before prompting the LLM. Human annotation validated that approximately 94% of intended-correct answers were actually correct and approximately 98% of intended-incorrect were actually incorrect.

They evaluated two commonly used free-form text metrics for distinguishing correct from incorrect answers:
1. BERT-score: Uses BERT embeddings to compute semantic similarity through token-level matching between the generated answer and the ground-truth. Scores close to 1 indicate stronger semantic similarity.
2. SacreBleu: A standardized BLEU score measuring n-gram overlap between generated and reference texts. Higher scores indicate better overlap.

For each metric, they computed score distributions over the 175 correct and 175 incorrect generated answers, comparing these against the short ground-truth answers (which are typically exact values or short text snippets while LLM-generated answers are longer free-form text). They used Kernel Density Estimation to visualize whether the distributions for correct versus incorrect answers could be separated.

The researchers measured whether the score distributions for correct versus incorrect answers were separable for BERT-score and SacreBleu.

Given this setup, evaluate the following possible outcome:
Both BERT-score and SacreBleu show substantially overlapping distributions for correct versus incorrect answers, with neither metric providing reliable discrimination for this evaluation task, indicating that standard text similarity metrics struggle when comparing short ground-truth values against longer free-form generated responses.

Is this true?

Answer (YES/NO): YES